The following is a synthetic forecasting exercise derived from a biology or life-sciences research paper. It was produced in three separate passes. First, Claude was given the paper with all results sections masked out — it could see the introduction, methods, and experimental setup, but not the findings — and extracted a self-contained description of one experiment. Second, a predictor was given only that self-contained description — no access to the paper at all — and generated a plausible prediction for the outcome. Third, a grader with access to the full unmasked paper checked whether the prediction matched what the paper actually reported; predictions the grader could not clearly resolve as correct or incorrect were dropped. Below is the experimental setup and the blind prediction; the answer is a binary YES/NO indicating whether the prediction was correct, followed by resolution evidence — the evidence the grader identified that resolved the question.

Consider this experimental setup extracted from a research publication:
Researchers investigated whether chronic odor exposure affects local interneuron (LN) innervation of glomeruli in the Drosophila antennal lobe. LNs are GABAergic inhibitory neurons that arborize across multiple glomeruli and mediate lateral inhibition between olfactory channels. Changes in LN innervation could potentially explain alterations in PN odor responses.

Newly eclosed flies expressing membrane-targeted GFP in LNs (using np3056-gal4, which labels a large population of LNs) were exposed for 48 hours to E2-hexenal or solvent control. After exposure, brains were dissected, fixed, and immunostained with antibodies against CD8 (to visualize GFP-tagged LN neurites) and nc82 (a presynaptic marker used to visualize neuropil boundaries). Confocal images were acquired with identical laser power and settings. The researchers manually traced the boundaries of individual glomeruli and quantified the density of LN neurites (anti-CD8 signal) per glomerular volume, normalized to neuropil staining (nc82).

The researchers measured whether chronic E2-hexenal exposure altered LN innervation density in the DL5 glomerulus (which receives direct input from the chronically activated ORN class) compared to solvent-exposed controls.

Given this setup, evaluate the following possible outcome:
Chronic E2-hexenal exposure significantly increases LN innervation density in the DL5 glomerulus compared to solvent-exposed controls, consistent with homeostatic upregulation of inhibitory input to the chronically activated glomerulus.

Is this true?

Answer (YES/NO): NO